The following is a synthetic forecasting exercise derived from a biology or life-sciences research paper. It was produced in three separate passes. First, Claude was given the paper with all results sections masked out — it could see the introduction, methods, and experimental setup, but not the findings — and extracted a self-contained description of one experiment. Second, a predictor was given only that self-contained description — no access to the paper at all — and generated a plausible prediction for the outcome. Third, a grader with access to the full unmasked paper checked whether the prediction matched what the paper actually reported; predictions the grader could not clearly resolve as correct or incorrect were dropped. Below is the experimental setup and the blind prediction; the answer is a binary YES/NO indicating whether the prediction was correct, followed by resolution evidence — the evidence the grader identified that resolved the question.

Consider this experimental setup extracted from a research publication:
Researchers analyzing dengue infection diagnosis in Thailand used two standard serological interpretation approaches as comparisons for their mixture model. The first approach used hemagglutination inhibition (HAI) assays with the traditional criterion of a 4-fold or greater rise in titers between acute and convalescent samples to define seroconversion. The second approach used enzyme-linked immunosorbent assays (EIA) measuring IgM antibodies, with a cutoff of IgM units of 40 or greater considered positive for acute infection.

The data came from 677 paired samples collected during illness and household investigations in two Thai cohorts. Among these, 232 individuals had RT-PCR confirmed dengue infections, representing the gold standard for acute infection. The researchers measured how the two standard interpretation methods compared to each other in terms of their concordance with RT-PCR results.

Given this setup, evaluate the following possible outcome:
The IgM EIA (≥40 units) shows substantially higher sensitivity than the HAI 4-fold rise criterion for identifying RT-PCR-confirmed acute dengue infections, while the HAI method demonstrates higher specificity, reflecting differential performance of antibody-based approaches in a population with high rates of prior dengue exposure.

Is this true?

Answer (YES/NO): YES